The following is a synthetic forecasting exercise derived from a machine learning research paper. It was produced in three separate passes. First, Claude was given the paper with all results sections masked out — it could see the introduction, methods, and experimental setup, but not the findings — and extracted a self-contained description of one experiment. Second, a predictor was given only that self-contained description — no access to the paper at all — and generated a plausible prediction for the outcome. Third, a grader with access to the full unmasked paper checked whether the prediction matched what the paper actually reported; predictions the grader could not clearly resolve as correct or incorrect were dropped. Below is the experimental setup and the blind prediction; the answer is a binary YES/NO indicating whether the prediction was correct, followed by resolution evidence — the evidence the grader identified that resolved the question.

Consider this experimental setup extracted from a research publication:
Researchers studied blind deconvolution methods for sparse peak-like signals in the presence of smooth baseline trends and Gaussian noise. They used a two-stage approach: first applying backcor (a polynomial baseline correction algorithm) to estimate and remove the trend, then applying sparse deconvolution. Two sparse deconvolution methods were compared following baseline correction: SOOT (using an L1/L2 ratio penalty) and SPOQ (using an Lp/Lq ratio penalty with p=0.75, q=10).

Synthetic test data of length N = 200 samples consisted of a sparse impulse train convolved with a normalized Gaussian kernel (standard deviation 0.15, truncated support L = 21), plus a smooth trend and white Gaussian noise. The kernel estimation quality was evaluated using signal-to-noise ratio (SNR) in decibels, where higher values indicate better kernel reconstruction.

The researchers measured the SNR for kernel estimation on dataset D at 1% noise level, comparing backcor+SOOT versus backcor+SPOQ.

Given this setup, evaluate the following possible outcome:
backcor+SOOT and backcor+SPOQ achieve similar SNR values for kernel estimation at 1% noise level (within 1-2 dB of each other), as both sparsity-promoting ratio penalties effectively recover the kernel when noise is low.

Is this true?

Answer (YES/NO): YES